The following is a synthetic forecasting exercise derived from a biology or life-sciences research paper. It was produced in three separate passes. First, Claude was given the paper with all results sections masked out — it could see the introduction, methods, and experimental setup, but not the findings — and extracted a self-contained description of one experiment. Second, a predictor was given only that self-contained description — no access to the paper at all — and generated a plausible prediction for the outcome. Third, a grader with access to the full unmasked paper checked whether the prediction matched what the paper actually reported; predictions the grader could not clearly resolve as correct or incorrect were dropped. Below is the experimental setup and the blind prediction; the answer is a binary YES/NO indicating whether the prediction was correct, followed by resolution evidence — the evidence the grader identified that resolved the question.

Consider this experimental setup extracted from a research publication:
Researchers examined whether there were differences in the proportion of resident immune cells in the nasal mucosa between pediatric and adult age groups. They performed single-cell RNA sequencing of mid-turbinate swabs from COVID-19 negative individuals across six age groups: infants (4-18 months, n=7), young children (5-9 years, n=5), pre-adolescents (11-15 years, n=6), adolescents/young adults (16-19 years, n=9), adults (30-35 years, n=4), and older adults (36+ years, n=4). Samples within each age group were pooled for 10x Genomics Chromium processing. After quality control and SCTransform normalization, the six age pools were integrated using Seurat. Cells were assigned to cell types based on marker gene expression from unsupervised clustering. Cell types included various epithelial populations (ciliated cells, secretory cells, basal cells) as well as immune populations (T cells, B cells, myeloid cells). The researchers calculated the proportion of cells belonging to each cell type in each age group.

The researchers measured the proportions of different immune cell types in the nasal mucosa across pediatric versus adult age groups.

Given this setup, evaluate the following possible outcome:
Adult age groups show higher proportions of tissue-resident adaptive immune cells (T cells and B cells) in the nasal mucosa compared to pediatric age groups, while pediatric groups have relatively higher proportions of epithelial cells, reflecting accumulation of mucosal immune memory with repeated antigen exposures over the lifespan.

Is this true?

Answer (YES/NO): NO